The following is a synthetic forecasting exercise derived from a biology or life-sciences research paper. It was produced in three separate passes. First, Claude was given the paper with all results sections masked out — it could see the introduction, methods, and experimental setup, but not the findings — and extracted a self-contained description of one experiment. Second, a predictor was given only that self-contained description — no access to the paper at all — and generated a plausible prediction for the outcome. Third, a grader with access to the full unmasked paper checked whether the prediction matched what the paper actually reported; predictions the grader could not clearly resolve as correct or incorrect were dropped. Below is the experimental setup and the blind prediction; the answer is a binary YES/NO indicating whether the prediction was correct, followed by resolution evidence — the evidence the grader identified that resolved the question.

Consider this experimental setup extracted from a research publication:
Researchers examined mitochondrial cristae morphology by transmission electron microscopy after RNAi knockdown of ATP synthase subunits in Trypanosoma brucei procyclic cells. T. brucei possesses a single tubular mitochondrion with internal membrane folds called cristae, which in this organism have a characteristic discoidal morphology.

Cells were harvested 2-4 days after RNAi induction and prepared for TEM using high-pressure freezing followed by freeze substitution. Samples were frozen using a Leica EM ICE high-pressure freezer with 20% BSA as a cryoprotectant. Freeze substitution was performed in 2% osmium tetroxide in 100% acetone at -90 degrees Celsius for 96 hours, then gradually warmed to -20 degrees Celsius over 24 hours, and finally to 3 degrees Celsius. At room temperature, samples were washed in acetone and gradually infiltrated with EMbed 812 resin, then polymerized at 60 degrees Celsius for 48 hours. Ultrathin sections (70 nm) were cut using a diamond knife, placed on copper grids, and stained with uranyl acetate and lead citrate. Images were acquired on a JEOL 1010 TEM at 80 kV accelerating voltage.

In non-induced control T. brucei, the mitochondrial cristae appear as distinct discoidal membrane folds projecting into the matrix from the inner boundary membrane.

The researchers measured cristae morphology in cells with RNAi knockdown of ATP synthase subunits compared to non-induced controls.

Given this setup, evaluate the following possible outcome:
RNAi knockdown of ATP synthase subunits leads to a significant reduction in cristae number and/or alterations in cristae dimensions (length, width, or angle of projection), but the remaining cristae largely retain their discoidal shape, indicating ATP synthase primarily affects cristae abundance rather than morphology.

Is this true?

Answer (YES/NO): NO